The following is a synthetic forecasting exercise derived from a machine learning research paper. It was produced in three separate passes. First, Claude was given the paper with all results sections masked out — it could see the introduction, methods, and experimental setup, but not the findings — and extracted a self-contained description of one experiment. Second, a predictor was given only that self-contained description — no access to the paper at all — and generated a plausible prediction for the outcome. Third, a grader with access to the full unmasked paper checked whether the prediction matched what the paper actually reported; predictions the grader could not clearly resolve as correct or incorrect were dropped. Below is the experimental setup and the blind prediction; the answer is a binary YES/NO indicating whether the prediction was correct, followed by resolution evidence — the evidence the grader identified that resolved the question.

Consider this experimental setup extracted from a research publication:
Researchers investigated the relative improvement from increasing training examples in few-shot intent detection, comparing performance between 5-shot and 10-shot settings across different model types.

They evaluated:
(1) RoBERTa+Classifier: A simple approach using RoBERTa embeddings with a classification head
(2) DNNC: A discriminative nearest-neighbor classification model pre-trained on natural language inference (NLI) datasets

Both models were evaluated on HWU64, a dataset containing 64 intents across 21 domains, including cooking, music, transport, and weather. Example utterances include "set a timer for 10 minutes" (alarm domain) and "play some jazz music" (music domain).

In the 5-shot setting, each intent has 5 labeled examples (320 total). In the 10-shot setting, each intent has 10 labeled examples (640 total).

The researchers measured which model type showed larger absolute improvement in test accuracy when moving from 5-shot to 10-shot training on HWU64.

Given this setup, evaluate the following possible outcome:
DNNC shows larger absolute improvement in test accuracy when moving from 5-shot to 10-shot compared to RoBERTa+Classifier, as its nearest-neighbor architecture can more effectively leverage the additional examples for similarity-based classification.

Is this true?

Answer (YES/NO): NO